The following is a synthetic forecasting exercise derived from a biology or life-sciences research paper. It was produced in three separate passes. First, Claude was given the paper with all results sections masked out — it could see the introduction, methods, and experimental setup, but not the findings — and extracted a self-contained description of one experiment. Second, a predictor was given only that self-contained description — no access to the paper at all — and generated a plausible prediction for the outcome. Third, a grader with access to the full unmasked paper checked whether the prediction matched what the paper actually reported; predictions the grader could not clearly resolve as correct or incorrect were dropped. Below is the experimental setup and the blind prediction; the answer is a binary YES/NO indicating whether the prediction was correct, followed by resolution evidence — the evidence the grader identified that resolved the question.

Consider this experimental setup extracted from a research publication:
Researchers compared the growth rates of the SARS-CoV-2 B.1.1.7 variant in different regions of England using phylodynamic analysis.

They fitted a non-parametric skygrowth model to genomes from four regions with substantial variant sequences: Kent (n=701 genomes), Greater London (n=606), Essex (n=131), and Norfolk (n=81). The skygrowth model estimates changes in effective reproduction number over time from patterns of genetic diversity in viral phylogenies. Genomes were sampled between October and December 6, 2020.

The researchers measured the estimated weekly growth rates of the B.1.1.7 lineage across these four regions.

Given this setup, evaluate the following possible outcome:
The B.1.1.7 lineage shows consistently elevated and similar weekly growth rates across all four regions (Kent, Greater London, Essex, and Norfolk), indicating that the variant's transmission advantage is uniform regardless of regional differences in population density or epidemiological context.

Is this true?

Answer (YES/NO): NO